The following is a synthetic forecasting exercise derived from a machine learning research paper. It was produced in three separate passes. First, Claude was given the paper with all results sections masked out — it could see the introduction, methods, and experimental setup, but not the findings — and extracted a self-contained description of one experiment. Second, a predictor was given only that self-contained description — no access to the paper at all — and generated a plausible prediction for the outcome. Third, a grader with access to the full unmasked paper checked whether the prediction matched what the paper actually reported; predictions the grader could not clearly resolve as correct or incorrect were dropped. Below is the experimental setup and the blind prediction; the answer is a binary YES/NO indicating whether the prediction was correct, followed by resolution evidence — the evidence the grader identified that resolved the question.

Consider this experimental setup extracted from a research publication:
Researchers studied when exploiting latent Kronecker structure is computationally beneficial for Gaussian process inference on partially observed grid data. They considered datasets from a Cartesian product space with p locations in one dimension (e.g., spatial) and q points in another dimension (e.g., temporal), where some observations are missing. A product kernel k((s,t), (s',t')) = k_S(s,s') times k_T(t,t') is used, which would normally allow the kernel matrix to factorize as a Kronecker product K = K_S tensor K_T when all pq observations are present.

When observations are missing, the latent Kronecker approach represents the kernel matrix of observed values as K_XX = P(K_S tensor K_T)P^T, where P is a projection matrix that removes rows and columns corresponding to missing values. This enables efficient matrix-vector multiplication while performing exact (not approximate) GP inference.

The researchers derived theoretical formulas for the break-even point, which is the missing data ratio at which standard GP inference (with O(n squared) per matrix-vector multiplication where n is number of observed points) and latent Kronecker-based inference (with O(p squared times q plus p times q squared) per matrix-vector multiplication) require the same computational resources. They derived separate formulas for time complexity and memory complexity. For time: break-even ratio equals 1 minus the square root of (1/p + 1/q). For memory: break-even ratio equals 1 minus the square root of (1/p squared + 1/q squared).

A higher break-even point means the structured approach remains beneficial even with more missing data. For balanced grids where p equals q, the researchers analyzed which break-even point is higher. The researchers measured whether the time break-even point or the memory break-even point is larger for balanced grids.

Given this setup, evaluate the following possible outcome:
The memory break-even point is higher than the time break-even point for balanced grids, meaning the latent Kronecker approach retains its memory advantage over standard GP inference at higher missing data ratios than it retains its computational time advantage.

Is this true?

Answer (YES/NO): YES